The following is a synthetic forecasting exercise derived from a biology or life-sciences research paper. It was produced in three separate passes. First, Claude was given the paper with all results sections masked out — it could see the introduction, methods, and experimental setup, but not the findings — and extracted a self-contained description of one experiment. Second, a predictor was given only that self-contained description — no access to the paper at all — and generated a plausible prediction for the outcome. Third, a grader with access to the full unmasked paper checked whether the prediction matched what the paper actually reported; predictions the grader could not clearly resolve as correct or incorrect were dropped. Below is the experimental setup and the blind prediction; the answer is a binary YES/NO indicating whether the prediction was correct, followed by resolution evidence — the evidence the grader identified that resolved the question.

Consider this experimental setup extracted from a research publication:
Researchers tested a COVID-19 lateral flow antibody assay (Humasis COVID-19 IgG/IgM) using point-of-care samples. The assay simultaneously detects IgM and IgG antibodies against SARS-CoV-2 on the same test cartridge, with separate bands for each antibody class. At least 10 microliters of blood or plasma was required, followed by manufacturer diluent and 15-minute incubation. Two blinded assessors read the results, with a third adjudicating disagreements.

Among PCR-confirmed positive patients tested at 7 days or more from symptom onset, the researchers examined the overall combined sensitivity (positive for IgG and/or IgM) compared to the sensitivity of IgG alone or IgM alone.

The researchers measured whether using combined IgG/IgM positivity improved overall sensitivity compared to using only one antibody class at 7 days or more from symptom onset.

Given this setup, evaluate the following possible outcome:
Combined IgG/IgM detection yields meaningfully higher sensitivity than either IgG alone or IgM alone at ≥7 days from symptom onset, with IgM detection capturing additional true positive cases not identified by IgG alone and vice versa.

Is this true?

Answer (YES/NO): NO